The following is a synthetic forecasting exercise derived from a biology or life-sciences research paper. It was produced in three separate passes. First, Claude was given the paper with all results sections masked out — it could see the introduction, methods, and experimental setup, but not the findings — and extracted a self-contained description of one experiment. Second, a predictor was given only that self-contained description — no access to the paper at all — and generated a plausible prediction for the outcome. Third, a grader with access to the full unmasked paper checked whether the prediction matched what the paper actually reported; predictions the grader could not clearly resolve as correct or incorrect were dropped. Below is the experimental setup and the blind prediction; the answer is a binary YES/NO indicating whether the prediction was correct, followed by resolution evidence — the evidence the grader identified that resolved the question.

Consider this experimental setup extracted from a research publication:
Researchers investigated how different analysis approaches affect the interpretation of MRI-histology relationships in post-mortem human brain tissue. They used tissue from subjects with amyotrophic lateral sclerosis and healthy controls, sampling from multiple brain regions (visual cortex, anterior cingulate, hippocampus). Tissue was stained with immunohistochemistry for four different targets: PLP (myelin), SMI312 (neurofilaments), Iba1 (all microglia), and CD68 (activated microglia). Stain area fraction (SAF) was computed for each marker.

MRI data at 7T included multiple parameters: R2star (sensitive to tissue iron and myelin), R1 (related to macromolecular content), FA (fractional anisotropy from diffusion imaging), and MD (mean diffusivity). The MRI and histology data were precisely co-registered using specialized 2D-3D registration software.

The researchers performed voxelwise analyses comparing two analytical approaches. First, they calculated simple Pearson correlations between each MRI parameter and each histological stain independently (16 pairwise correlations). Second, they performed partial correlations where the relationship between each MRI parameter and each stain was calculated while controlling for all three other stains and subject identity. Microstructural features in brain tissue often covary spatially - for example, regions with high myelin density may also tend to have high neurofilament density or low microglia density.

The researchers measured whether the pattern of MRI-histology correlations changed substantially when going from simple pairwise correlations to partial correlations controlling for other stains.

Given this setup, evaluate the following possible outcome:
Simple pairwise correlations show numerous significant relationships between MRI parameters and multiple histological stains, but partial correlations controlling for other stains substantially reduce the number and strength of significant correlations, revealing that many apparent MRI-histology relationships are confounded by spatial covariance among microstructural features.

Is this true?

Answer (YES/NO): YES